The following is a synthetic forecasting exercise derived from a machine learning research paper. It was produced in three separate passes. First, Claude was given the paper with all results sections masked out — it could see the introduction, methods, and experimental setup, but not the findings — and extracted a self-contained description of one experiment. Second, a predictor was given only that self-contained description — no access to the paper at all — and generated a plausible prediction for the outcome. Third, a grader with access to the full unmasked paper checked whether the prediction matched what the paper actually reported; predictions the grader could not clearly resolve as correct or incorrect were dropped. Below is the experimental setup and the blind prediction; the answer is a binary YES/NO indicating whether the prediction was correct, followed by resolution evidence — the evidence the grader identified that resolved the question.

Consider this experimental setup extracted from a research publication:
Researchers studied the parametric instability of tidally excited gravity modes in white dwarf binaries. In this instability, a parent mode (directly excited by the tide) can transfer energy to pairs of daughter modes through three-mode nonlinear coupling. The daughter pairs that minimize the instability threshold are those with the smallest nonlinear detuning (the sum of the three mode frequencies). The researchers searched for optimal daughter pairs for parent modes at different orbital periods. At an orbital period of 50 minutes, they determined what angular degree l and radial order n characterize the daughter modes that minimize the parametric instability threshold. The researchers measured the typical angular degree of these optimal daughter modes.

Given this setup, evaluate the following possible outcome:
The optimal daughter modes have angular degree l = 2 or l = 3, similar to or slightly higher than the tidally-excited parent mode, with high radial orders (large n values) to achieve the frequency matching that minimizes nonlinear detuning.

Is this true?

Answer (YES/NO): NO